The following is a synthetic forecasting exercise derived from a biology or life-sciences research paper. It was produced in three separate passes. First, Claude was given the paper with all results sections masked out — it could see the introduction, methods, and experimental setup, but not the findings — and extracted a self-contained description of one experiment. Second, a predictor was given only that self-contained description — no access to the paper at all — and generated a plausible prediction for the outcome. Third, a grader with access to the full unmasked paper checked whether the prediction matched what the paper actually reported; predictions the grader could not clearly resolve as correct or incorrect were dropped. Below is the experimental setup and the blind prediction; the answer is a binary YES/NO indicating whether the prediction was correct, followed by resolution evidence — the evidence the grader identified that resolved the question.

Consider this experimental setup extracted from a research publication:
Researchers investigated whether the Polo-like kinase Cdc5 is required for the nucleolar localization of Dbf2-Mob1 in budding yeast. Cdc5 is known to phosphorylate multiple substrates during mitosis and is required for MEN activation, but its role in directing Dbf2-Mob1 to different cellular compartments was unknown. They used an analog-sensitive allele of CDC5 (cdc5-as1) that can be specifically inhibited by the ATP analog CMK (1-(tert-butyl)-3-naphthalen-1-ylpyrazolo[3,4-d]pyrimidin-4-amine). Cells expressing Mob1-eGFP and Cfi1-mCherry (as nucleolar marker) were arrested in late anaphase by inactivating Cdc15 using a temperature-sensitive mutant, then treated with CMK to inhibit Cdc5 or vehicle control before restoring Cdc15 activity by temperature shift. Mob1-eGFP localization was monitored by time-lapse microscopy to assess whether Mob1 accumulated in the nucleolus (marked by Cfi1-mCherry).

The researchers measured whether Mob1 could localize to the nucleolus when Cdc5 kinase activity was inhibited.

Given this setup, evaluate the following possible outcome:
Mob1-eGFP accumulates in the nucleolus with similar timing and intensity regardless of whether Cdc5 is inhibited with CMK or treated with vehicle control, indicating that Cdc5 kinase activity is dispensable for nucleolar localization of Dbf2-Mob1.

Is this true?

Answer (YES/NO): NO